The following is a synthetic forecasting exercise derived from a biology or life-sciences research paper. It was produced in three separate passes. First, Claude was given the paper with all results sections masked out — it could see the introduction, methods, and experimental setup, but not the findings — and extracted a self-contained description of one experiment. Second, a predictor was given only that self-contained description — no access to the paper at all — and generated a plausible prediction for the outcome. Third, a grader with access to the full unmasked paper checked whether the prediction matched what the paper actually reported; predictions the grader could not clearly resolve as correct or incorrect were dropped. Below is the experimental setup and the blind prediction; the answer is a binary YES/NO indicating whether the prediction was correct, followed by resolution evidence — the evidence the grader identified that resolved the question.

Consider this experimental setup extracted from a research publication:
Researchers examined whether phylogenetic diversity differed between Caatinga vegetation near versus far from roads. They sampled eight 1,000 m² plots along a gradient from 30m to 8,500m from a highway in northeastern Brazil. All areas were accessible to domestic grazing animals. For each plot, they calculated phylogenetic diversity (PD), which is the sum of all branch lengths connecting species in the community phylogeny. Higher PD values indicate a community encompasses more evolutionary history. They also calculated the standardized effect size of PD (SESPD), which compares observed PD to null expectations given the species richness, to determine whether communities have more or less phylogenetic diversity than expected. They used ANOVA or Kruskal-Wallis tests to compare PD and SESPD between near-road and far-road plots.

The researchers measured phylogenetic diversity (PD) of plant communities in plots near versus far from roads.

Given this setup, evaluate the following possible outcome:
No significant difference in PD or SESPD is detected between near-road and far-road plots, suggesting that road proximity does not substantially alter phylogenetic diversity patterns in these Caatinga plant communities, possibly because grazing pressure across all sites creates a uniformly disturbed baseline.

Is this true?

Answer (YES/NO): NO